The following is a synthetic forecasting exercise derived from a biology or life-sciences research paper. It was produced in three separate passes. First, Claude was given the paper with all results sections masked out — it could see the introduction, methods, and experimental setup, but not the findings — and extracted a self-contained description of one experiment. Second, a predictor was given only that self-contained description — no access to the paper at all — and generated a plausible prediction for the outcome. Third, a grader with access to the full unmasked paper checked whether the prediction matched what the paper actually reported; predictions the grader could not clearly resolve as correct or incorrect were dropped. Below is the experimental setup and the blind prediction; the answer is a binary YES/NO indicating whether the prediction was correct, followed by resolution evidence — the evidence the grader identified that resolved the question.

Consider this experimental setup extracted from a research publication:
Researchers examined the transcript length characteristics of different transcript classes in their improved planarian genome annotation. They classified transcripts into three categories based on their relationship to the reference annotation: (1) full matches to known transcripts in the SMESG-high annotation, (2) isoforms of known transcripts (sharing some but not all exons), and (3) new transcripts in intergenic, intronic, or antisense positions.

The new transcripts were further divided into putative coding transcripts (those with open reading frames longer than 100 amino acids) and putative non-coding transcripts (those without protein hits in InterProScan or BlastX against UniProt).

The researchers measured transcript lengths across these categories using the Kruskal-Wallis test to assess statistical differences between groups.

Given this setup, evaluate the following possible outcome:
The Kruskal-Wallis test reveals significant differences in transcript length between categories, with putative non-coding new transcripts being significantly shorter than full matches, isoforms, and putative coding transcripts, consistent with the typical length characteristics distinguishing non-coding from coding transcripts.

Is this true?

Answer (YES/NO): YES